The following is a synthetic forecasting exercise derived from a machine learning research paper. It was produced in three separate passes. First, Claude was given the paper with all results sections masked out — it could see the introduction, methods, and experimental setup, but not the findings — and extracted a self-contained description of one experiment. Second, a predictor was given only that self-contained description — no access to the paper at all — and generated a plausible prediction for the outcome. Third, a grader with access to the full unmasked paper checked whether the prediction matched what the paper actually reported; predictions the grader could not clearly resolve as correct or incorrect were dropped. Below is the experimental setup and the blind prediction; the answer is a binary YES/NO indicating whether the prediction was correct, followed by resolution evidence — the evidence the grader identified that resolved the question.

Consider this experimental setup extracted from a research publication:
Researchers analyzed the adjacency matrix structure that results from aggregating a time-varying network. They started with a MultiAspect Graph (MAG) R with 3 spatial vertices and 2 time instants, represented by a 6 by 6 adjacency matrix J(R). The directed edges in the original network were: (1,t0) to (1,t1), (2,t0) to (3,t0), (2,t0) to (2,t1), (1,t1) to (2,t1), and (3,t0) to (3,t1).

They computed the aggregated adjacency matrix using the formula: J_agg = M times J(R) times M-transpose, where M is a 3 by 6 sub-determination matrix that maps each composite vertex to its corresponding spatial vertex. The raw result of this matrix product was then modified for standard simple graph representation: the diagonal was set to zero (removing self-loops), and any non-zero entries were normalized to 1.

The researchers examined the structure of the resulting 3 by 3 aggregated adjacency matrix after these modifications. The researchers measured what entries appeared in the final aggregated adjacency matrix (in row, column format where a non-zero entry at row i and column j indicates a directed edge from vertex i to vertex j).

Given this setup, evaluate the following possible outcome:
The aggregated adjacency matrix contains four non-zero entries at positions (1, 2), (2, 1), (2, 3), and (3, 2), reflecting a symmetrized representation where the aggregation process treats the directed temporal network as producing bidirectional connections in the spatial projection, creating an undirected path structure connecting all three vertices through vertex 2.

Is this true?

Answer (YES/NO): NO